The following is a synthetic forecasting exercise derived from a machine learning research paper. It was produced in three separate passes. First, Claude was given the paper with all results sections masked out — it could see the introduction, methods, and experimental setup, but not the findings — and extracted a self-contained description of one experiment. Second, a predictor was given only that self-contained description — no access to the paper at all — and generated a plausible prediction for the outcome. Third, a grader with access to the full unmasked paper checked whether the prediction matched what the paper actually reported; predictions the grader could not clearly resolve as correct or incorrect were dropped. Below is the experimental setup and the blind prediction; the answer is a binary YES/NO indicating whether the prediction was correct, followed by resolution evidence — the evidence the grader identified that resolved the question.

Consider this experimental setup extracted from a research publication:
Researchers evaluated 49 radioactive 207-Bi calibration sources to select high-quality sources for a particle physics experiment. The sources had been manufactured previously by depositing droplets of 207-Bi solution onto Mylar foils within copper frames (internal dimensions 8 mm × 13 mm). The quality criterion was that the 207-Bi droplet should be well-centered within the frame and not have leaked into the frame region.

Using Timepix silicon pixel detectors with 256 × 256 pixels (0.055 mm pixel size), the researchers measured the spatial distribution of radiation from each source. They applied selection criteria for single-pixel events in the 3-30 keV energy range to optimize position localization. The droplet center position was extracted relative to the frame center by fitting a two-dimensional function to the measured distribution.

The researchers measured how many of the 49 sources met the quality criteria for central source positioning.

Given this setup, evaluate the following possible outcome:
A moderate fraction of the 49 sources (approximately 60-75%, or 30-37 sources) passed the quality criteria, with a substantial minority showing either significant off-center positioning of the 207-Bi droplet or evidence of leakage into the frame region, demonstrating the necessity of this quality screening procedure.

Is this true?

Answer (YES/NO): NO